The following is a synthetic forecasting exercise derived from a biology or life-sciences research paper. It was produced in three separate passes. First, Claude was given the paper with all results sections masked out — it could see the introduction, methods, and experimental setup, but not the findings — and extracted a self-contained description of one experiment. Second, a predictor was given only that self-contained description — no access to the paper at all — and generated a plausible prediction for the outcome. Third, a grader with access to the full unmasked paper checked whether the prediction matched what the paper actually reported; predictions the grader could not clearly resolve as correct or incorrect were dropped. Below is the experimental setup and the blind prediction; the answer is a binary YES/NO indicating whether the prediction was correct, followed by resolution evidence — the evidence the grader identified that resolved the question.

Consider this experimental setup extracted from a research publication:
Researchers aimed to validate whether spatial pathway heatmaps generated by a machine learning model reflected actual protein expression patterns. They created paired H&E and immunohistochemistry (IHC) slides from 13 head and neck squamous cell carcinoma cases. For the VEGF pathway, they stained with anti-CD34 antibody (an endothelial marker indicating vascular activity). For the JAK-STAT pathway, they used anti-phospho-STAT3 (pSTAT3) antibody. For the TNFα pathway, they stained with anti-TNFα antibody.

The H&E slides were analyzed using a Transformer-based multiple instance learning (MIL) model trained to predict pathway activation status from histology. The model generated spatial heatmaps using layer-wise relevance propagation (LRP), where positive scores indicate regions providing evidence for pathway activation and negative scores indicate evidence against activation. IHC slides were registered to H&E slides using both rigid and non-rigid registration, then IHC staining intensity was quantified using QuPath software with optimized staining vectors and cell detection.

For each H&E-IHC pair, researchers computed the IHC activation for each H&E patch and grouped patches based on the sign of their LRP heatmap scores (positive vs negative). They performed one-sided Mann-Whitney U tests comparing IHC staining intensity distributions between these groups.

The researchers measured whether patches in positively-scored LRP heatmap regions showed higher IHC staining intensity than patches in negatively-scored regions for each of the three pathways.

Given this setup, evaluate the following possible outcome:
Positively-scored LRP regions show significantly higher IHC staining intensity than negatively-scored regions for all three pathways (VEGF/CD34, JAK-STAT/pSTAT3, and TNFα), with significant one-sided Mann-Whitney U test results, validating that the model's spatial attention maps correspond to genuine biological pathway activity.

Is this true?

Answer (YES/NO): NO